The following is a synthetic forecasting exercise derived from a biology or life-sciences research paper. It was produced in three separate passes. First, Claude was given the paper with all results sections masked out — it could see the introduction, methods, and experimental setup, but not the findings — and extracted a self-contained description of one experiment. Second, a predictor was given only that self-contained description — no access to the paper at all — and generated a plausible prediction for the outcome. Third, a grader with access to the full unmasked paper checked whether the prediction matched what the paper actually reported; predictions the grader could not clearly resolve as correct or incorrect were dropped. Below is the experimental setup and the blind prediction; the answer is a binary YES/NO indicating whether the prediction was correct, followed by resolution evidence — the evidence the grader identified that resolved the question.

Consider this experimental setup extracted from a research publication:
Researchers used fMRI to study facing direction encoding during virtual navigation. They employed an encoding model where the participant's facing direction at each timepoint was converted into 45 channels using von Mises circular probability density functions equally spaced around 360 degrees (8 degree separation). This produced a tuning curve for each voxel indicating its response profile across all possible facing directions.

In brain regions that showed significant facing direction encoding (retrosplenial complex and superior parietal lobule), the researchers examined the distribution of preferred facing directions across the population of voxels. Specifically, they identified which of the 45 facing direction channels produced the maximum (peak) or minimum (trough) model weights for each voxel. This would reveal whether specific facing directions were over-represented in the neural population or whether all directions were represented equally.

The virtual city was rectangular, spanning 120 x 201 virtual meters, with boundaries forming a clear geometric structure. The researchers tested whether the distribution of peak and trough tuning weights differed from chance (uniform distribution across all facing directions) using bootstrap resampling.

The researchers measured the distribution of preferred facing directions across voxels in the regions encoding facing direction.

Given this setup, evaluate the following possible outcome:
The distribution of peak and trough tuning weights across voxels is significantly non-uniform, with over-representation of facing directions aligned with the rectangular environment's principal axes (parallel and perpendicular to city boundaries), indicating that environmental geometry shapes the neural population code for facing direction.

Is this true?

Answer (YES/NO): NO